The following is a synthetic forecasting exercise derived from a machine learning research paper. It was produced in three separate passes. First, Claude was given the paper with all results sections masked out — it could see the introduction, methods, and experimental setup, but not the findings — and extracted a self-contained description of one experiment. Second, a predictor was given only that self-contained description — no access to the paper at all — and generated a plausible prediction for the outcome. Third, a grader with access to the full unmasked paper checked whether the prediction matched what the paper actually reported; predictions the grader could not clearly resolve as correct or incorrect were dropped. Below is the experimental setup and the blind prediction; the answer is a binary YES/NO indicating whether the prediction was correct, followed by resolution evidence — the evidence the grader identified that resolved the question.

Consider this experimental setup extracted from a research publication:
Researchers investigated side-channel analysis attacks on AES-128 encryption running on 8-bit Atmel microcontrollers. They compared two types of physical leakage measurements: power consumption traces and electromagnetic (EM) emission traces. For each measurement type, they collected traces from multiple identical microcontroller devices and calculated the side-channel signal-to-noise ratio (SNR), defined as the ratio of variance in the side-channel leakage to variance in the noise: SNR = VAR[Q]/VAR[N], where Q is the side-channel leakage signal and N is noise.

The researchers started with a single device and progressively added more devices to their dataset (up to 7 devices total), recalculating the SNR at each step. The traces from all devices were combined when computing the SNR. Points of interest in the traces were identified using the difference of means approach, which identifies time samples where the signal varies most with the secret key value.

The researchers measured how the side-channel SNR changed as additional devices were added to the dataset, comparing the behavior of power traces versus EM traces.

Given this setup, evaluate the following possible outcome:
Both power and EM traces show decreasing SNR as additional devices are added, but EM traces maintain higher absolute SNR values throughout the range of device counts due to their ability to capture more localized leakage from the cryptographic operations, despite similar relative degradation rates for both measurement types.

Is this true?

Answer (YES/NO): NO